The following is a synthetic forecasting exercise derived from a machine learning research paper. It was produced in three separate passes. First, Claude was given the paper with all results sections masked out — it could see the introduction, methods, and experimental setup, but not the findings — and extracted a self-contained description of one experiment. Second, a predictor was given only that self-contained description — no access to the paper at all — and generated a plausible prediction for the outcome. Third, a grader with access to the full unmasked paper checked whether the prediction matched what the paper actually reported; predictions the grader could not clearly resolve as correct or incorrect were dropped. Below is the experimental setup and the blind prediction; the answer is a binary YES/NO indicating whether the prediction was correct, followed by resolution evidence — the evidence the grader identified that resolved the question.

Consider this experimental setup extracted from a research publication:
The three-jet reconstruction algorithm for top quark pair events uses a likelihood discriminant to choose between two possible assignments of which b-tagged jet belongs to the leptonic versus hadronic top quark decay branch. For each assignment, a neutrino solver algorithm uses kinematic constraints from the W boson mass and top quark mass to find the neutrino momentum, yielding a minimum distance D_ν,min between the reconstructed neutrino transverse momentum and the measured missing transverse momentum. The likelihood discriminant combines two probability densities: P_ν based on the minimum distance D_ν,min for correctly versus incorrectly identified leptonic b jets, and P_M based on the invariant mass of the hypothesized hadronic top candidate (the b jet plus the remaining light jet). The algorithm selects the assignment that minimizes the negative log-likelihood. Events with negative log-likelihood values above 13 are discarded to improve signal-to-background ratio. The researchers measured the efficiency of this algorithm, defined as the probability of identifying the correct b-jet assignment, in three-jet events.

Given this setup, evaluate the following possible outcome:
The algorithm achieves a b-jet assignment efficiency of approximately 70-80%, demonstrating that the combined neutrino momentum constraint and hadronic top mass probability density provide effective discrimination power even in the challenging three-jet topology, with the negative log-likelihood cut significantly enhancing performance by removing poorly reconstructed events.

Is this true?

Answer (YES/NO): YES